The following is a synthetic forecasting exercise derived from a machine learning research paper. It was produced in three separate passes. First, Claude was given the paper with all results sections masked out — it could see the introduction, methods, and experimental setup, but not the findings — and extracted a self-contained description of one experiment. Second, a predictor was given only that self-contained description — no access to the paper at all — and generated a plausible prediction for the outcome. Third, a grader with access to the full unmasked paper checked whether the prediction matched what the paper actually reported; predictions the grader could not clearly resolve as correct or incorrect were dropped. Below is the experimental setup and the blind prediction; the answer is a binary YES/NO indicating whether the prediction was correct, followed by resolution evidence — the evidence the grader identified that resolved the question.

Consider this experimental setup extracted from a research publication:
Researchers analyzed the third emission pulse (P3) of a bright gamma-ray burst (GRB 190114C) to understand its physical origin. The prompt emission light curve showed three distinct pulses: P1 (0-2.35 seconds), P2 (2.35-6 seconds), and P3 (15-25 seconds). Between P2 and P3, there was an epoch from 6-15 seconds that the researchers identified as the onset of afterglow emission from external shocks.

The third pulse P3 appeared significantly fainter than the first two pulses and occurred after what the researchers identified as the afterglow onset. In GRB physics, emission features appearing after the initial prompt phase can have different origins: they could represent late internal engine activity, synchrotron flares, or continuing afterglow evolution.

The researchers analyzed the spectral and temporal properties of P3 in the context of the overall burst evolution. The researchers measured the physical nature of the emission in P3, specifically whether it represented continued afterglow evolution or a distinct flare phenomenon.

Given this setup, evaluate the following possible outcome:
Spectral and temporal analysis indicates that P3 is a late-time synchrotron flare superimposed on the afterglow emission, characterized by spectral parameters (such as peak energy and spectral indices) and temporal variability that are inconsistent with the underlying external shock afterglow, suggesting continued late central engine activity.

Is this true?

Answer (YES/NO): NO